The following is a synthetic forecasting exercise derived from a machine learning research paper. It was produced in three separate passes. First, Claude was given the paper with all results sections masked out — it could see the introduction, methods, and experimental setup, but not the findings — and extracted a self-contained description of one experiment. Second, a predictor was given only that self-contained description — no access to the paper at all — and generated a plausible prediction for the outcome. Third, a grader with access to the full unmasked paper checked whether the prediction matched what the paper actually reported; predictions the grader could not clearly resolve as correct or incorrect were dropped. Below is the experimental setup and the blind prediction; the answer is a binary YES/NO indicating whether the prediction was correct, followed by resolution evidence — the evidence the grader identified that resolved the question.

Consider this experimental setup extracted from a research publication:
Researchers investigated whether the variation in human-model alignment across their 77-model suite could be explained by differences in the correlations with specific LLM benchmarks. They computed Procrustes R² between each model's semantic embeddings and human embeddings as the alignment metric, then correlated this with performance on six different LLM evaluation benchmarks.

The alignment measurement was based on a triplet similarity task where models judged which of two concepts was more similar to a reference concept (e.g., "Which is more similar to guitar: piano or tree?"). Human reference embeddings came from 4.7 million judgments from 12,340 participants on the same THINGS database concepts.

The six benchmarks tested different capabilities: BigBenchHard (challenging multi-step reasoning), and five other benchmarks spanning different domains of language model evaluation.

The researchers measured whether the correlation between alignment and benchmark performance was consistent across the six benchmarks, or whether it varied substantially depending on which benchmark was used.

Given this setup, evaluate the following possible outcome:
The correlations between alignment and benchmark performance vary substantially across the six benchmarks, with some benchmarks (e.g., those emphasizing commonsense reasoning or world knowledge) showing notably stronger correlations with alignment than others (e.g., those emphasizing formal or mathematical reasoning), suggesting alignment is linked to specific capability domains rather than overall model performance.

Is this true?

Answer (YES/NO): YES